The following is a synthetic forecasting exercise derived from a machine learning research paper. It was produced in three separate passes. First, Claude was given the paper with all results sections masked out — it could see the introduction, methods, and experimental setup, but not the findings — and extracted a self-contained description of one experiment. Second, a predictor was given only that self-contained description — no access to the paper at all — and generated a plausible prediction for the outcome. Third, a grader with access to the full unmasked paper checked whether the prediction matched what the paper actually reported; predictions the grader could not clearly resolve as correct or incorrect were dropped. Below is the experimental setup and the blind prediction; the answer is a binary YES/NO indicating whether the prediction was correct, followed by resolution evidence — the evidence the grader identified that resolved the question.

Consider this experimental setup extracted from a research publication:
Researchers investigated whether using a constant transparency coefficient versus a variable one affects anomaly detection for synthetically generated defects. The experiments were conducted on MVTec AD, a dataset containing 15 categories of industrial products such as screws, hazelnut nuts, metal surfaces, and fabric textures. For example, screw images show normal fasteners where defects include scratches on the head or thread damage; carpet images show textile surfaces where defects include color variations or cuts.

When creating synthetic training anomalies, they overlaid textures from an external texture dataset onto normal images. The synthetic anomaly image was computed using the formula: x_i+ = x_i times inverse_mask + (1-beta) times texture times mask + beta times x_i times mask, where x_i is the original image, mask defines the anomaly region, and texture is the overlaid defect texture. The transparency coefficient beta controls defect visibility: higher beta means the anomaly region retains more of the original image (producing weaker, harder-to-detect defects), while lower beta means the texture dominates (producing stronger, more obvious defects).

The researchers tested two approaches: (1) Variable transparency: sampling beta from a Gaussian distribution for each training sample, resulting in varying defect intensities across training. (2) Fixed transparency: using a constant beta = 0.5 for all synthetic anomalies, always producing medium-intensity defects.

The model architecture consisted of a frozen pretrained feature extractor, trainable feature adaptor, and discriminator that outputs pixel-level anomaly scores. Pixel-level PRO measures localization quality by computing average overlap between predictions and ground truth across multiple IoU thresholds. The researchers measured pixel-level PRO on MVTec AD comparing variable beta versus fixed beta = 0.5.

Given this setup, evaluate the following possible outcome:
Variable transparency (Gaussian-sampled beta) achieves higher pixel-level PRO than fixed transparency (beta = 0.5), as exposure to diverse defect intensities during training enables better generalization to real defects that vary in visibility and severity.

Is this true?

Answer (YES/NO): YES